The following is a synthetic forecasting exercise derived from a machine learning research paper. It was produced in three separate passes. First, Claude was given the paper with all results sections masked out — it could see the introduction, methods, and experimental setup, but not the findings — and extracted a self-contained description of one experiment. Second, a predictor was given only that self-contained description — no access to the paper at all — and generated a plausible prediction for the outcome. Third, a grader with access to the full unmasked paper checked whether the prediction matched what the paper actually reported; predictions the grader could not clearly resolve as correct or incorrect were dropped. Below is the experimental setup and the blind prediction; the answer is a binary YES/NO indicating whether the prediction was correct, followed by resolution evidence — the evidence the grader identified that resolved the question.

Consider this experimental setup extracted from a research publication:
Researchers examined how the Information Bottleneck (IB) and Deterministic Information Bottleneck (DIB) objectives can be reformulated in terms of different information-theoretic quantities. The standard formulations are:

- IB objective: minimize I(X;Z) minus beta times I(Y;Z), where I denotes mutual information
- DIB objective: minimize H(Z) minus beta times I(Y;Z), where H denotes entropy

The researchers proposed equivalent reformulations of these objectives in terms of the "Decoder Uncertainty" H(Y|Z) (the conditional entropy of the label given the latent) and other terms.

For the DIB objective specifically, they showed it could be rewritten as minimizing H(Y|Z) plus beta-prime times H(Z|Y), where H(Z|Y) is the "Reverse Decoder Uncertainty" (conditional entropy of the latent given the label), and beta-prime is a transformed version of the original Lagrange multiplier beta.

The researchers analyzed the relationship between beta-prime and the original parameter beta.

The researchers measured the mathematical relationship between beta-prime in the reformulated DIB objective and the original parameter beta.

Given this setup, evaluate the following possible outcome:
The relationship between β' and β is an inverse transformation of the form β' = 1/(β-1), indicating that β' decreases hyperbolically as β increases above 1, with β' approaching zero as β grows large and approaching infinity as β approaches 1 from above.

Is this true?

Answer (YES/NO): YES